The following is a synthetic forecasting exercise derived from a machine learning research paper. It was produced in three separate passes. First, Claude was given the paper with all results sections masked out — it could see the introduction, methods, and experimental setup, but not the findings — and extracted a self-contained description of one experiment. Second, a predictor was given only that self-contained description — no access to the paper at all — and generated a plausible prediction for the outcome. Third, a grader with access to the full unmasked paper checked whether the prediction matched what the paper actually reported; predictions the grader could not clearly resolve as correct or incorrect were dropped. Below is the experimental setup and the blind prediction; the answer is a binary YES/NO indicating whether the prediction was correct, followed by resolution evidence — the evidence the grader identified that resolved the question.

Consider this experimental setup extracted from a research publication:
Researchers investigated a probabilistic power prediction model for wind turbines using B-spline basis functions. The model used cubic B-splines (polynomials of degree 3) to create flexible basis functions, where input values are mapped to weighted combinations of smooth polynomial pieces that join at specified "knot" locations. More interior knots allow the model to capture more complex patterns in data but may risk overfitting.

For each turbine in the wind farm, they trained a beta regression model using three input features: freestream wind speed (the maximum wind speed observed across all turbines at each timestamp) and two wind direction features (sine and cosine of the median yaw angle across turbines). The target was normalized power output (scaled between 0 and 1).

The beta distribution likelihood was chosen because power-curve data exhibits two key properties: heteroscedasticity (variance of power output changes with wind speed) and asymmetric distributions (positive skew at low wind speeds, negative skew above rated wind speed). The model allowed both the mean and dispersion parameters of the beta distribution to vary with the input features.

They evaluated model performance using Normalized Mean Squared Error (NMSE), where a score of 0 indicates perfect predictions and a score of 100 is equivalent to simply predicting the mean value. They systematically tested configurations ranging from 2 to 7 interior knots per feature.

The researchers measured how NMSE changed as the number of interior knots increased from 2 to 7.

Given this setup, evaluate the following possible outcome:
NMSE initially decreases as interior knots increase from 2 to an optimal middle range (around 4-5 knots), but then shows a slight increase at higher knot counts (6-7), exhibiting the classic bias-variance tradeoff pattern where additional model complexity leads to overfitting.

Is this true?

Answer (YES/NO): NO